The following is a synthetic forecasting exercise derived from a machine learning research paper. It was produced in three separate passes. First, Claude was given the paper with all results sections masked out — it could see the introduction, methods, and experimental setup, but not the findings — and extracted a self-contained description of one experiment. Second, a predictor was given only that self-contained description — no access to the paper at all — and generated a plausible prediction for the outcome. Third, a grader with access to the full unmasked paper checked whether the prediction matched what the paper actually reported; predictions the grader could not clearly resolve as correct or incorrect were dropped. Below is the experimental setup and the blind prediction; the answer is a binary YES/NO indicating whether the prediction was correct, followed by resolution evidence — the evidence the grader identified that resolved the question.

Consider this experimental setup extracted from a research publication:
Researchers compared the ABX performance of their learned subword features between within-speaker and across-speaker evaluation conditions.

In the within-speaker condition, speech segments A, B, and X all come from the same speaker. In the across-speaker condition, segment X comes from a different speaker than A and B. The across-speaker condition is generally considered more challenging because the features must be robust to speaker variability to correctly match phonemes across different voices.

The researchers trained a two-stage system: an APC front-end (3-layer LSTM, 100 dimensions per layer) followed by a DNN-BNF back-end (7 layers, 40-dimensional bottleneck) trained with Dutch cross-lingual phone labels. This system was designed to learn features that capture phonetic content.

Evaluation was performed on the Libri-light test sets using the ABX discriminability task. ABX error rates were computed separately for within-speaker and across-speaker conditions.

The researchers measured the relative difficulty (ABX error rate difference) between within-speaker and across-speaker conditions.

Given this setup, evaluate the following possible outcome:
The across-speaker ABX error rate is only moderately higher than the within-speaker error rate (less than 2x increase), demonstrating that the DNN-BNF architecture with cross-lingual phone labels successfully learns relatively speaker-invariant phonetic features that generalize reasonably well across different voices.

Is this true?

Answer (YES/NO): YES